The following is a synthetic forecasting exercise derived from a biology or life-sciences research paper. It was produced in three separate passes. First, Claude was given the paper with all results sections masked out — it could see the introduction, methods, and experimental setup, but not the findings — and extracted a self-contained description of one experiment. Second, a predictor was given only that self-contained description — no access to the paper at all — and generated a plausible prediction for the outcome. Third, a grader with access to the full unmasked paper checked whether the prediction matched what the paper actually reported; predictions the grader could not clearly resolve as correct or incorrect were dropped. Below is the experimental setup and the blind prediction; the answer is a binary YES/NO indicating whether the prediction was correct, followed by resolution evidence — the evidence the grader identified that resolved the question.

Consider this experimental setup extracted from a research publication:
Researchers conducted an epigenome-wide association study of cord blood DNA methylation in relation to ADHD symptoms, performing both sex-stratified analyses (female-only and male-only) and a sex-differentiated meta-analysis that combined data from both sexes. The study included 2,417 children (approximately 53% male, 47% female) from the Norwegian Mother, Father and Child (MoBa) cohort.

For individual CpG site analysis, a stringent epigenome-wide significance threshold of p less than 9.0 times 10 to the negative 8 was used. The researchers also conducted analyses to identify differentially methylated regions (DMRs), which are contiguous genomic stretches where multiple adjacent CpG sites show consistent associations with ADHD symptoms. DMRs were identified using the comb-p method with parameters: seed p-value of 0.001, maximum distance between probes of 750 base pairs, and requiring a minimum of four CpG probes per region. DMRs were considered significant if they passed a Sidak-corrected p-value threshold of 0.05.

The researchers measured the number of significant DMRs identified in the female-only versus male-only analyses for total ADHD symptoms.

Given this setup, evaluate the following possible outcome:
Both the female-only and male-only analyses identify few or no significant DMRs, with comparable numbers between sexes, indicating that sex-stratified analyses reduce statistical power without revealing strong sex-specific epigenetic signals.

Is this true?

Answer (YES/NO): NO